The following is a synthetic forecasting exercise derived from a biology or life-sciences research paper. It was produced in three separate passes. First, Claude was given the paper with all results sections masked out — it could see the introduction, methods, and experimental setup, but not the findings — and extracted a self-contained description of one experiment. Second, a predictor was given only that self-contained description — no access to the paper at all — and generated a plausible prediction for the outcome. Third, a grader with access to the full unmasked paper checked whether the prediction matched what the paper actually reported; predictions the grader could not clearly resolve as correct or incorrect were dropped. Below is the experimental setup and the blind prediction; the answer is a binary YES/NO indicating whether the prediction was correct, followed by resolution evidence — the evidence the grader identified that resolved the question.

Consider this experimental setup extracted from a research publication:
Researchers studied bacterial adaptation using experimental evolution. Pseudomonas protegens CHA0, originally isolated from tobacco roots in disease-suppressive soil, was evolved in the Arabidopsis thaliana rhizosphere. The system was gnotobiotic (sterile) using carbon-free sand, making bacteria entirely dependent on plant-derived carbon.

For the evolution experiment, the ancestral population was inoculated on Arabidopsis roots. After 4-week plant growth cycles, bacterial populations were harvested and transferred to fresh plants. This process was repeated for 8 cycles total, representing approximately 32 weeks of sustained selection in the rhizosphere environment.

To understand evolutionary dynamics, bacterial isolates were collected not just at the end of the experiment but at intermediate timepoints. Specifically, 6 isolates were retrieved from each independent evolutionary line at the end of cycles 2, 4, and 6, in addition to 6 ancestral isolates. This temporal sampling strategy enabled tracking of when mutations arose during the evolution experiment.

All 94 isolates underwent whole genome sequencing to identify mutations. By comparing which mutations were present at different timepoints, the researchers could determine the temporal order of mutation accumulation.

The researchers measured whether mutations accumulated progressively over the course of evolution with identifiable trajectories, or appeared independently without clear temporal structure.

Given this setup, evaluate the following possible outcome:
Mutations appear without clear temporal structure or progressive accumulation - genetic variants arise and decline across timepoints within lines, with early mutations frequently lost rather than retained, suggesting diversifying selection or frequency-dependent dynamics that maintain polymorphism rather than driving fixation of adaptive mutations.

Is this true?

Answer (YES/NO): NO